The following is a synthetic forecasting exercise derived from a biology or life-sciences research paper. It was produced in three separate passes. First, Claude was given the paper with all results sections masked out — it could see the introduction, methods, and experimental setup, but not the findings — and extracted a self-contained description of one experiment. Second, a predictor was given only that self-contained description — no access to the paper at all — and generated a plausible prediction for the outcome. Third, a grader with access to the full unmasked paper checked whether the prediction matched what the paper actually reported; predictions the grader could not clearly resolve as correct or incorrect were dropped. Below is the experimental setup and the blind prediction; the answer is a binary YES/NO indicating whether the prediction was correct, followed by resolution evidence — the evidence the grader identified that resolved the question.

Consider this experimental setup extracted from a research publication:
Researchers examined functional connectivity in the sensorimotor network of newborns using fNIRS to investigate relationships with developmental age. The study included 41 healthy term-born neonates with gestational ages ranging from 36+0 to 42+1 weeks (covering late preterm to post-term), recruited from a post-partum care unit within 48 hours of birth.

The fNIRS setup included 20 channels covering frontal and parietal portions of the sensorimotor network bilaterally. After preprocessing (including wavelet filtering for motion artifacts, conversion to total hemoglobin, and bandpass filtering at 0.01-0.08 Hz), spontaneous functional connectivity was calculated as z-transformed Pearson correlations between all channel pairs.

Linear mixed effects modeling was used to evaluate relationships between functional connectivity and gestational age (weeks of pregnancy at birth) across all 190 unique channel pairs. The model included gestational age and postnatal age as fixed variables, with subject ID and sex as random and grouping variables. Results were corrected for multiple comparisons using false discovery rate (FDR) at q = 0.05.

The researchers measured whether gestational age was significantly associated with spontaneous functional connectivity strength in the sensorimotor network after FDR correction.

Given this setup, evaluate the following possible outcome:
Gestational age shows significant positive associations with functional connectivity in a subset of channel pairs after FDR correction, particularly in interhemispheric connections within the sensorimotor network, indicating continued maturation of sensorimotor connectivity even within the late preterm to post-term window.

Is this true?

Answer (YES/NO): YES